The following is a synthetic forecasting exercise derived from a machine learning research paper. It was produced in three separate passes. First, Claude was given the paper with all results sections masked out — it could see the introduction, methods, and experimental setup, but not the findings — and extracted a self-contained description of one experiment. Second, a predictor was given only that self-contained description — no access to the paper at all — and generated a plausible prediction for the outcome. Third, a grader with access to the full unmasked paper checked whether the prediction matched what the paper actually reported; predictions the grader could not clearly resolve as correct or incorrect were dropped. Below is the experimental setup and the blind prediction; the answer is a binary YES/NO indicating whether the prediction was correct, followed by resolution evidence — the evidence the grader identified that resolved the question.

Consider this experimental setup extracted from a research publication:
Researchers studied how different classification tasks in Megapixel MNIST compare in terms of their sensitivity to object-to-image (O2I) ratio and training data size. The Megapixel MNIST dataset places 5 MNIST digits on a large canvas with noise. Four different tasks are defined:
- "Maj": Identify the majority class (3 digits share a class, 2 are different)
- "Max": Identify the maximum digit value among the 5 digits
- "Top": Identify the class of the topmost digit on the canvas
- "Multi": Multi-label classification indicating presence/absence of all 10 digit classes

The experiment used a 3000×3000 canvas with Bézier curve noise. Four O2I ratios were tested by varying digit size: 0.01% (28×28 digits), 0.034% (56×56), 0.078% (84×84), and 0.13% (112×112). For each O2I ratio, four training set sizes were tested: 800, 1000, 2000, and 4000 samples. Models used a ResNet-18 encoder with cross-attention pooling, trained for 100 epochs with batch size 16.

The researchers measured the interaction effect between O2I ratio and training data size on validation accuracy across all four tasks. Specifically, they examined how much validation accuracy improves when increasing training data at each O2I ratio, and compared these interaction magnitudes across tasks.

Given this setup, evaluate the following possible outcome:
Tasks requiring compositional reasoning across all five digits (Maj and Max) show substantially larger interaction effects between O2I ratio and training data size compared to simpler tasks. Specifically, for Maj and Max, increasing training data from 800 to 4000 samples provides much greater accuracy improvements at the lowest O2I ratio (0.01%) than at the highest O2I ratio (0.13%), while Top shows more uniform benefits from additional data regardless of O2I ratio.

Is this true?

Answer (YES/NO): NO